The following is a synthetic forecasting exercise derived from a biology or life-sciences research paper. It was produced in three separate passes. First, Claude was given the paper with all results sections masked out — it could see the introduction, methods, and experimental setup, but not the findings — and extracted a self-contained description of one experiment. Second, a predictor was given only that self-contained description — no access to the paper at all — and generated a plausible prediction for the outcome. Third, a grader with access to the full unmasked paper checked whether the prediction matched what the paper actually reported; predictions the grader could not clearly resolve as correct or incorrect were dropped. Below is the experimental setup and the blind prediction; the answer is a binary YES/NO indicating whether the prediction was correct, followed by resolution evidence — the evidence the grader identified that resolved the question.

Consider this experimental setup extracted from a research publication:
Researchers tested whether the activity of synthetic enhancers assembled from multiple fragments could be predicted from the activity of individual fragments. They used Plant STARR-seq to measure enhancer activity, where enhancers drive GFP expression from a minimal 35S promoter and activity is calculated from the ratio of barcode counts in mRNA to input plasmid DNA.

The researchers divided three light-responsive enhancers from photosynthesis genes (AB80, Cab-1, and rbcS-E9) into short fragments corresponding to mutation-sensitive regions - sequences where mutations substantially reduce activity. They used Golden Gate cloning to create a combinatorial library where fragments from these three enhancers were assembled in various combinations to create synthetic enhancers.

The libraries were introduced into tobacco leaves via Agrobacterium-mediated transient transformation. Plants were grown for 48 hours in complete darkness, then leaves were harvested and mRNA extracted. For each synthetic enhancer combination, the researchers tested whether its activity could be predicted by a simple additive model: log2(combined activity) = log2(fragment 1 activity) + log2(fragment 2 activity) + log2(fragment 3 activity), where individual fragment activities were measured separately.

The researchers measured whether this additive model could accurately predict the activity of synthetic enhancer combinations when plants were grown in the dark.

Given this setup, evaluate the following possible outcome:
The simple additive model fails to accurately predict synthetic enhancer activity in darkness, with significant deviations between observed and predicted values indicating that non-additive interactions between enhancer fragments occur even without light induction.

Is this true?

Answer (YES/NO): NO